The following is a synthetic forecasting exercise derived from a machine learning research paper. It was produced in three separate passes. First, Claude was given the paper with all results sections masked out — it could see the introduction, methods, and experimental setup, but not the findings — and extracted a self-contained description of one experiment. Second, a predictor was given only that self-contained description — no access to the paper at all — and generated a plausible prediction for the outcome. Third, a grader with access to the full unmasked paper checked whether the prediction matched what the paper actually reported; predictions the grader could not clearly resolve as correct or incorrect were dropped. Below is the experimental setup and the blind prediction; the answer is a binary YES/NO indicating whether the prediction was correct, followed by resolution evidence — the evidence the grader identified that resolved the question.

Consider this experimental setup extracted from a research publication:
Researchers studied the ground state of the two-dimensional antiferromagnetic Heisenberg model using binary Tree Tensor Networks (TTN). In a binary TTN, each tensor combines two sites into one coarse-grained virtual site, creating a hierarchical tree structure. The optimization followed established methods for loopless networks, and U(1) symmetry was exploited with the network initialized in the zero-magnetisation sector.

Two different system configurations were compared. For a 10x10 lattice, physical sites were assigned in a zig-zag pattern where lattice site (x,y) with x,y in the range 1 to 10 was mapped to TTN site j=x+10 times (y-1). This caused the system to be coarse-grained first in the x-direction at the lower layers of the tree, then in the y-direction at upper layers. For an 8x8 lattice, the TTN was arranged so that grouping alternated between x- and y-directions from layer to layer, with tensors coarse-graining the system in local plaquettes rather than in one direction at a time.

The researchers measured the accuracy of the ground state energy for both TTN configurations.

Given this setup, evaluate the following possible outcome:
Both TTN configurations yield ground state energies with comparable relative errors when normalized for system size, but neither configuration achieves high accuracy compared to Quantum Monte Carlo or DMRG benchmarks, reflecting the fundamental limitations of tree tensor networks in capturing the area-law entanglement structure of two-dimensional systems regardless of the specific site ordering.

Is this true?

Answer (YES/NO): NO